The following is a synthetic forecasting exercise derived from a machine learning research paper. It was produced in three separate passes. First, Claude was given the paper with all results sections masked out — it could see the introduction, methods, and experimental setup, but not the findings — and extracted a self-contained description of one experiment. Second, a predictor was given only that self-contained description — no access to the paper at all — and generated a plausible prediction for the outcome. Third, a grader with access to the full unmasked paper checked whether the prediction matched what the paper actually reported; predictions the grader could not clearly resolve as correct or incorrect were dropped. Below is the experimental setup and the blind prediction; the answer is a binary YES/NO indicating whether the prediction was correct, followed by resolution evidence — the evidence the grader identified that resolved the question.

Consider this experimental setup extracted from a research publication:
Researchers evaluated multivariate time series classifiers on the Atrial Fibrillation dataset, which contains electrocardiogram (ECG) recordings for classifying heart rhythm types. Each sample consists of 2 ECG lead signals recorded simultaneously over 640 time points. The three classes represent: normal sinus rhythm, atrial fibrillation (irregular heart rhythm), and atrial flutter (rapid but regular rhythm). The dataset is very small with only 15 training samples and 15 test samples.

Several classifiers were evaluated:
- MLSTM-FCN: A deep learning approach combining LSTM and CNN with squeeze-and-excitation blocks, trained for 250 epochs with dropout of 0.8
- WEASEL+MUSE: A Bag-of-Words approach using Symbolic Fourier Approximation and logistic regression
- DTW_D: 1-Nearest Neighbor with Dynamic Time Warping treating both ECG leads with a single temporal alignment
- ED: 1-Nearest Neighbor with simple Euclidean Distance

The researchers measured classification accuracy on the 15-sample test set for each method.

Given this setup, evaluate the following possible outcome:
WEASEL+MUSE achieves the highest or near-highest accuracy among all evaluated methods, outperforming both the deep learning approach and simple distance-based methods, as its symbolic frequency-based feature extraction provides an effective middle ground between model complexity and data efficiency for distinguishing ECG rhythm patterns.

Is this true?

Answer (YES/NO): NO